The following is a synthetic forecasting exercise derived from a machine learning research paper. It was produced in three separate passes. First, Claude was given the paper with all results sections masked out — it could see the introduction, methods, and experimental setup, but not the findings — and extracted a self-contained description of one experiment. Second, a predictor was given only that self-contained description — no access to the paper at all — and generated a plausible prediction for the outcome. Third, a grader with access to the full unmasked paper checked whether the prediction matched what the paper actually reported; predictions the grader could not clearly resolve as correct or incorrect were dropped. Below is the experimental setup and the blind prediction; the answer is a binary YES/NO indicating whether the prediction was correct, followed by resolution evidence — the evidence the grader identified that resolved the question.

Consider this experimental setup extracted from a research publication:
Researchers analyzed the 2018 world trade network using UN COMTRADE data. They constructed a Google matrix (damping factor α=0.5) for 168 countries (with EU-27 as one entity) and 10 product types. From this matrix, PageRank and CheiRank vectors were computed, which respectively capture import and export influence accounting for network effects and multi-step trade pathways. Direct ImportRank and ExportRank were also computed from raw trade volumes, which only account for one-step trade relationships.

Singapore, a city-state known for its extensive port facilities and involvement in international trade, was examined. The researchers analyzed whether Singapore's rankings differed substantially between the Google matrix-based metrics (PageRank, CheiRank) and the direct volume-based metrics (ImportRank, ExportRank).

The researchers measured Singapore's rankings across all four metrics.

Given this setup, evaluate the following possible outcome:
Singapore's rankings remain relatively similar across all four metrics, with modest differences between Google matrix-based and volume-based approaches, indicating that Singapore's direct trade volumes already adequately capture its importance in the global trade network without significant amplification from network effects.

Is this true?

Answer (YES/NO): YES